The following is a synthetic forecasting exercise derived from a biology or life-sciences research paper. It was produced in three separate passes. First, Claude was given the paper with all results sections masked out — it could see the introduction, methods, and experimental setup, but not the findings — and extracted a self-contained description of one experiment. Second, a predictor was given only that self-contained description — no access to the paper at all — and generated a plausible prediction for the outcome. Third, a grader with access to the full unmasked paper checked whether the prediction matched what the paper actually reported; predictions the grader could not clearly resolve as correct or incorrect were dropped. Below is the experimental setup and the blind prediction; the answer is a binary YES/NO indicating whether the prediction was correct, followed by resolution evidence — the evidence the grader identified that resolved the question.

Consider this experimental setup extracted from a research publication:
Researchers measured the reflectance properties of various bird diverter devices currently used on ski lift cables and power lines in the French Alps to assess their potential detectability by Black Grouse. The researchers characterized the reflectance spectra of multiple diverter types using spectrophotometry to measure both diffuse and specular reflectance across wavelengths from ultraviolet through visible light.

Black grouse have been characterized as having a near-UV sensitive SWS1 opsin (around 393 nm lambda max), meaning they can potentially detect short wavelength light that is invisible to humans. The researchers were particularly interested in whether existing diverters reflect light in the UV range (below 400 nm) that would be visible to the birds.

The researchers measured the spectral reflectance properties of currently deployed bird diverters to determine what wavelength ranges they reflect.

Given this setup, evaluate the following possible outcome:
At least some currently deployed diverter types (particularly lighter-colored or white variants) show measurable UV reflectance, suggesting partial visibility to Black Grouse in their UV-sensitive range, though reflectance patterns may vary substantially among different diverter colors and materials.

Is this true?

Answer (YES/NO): NO